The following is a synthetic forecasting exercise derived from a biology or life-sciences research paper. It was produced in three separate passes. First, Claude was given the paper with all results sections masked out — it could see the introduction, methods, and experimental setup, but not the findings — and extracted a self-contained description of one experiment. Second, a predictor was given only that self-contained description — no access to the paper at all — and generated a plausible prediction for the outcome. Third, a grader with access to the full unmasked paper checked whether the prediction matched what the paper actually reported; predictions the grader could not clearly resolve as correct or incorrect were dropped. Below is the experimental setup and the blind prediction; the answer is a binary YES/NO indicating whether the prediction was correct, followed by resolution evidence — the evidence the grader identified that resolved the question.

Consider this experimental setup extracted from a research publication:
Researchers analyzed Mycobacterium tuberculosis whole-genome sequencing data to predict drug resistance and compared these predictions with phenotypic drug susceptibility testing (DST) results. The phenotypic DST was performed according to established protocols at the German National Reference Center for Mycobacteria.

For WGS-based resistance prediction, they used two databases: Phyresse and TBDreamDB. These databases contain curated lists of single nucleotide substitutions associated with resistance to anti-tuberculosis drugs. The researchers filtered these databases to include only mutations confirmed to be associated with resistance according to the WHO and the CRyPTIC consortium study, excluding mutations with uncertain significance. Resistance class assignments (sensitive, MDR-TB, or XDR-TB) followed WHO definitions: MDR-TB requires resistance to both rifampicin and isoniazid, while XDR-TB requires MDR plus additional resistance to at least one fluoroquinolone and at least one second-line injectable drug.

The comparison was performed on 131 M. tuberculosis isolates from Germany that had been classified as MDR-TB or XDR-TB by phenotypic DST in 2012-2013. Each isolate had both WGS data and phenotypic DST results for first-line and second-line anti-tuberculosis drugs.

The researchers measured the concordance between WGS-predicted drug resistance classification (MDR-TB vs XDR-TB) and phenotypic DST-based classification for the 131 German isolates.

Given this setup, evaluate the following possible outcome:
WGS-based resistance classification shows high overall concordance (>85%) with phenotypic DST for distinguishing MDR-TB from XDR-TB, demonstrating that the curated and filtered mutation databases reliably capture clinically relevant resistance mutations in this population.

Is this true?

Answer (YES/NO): YES